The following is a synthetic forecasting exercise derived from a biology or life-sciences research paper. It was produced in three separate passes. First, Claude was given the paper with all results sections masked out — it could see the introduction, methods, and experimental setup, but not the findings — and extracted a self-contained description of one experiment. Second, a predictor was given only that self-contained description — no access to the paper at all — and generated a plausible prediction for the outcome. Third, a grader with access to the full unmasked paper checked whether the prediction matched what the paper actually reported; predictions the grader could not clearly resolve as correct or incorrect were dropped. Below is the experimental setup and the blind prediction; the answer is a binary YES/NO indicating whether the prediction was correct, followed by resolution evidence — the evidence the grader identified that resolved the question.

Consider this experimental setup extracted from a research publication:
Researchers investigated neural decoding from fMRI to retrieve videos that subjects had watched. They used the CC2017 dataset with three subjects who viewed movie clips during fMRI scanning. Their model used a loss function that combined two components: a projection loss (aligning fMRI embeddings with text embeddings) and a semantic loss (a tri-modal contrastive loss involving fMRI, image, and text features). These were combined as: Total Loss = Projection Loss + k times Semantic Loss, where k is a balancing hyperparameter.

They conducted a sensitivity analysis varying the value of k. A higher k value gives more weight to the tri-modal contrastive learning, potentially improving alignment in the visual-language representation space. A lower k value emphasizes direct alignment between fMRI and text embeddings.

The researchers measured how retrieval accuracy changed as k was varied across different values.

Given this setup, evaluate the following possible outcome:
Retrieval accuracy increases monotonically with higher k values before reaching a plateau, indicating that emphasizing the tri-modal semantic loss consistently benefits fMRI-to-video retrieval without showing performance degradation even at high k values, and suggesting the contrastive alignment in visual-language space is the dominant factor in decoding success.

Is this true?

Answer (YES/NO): NO